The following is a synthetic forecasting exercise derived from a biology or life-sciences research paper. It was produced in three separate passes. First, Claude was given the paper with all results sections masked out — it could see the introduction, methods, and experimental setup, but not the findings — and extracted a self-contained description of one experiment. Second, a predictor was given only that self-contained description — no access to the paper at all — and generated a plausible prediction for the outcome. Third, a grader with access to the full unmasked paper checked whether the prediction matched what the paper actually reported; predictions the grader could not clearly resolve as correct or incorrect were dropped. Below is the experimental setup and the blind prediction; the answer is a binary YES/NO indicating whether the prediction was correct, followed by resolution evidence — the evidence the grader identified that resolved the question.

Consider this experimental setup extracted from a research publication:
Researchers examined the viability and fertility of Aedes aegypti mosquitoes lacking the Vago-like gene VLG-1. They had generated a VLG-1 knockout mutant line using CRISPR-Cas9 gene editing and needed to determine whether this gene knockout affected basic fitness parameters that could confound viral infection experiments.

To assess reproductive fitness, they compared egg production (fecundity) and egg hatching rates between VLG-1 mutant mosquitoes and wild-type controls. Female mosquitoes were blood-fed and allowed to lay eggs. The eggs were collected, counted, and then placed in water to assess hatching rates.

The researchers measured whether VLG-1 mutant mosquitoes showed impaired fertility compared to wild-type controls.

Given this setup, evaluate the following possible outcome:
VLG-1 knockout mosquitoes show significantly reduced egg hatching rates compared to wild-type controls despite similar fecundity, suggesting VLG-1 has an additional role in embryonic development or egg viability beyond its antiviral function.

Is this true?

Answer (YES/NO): NO